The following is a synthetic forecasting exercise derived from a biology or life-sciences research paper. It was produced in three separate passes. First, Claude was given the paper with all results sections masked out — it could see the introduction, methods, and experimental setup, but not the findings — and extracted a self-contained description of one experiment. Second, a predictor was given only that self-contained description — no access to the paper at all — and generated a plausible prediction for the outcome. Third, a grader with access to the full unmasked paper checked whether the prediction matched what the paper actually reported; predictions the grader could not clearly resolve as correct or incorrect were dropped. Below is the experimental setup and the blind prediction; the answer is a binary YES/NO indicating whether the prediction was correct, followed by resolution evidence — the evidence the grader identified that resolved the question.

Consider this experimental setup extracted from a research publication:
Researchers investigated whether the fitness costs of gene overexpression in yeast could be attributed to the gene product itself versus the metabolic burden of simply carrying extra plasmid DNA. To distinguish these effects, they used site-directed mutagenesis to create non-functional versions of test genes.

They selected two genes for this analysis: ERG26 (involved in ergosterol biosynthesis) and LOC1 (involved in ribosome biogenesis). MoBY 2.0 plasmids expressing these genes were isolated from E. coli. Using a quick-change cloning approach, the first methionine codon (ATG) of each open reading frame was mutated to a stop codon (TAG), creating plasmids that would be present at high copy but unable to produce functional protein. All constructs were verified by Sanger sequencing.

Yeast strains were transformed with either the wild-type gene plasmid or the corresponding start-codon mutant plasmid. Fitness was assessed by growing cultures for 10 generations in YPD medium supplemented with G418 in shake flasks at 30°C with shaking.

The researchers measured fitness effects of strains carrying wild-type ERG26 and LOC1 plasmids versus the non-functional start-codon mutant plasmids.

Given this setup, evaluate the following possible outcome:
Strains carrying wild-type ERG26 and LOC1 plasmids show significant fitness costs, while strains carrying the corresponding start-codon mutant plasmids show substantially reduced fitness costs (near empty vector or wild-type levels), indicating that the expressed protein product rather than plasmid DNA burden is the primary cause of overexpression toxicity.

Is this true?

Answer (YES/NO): NO